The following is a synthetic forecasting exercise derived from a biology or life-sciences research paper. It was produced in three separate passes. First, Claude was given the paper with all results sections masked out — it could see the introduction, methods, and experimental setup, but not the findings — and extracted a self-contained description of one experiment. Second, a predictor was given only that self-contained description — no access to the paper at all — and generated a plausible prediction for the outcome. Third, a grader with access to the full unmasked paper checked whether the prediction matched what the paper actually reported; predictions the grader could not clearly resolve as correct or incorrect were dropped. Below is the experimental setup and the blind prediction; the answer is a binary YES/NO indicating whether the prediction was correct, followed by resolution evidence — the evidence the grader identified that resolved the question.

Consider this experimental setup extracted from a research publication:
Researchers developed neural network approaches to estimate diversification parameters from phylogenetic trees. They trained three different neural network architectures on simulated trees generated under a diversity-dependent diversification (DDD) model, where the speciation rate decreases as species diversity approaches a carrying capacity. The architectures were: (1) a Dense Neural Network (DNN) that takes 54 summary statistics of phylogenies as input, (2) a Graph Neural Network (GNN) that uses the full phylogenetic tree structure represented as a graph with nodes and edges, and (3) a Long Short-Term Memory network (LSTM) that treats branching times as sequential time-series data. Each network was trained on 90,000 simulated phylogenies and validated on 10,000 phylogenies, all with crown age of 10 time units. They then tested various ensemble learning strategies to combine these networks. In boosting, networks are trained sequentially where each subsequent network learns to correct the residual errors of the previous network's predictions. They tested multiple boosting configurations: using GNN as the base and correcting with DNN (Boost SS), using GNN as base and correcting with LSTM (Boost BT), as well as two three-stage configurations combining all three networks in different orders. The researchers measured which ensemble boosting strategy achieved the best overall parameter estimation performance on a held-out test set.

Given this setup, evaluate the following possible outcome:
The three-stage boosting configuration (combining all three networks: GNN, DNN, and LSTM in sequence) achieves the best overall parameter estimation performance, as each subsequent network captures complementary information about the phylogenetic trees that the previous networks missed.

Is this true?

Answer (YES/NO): NO